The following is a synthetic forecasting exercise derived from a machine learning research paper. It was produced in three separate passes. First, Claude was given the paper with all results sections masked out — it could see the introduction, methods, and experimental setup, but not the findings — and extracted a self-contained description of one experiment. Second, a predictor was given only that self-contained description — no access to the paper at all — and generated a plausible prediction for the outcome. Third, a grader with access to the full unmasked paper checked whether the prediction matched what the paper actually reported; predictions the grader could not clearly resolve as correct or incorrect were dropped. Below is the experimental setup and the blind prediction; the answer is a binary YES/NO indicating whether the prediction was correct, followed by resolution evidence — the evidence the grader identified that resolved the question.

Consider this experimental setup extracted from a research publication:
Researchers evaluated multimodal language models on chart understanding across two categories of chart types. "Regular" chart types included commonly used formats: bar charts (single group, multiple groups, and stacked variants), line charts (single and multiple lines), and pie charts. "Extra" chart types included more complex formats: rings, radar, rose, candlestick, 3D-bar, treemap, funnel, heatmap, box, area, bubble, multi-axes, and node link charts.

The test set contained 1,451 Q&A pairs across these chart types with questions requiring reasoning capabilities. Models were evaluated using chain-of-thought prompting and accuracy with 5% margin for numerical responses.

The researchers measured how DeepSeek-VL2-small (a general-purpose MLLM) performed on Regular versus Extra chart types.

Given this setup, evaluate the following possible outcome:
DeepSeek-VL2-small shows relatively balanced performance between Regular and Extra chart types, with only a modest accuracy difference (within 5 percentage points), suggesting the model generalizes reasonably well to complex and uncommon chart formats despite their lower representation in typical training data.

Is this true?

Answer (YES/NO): YES